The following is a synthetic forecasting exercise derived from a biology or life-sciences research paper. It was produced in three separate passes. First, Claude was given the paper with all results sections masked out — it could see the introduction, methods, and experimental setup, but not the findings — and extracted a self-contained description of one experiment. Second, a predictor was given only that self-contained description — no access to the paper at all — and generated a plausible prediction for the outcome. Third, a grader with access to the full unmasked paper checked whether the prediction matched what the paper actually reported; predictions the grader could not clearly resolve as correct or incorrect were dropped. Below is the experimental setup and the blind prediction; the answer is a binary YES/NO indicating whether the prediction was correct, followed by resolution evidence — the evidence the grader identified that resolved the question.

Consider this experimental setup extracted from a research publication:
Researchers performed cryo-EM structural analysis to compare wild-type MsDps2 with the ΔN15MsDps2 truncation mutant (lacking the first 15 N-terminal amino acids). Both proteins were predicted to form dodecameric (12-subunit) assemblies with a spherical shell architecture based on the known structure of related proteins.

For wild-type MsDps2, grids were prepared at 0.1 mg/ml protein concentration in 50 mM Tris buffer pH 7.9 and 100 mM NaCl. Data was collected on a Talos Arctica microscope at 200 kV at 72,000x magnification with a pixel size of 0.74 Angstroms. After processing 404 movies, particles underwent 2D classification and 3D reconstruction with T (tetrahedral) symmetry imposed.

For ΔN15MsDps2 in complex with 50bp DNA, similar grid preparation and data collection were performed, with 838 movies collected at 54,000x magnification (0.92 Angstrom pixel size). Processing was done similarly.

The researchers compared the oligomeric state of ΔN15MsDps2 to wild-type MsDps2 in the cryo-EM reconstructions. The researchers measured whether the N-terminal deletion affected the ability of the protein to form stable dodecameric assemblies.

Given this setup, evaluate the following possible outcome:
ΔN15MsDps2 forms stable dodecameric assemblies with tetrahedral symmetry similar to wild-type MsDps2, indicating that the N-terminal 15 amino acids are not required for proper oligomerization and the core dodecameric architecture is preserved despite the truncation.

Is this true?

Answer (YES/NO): YES